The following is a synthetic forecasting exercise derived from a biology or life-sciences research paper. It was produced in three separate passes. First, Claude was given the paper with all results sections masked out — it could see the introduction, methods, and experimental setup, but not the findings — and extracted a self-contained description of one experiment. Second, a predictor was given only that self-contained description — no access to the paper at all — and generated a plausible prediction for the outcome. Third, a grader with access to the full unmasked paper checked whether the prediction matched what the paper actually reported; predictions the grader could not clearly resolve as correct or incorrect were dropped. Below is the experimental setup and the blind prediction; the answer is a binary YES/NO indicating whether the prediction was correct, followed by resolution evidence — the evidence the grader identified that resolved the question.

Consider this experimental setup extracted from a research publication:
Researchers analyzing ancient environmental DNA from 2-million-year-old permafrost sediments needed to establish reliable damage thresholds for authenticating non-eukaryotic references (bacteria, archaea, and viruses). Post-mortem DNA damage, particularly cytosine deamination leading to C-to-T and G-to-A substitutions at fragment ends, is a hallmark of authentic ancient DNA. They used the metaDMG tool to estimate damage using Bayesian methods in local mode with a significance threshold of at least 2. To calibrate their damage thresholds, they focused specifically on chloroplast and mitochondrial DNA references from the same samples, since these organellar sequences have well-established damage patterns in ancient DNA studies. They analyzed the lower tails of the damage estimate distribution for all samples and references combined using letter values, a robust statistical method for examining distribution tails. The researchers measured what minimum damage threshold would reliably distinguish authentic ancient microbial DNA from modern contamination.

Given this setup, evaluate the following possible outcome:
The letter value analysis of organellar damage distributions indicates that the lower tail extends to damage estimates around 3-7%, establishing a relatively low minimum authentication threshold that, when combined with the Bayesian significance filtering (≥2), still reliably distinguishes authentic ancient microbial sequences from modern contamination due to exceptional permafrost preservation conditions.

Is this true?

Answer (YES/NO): NO